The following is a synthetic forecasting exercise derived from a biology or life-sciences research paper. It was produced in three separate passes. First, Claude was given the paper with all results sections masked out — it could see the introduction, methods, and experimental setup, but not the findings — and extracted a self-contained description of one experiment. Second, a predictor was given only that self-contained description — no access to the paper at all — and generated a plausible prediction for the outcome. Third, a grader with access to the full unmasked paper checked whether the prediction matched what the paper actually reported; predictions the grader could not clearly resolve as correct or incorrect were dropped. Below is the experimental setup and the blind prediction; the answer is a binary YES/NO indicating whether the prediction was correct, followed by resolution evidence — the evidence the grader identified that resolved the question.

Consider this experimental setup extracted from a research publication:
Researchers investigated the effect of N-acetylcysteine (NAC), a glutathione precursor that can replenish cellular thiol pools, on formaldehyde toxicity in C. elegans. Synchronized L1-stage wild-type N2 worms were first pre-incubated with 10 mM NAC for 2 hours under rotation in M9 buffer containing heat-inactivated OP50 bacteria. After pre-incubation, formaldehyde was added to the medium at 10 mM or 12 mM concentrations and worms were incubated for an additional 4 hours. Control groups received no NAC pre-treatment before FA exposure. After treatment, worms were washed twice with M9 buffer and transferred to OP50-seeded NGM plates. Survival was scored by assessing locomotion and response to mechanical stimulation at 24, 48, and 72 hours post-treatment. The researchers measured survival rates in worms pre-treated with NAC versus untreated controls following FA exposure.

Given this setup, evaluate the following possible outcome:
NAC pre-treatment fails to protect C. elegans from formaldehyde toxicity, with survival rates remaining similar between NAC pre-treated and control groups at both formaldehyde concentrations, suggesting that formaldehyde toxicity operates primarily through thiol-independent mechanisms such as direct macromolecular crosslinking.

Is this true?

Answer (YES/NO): NO